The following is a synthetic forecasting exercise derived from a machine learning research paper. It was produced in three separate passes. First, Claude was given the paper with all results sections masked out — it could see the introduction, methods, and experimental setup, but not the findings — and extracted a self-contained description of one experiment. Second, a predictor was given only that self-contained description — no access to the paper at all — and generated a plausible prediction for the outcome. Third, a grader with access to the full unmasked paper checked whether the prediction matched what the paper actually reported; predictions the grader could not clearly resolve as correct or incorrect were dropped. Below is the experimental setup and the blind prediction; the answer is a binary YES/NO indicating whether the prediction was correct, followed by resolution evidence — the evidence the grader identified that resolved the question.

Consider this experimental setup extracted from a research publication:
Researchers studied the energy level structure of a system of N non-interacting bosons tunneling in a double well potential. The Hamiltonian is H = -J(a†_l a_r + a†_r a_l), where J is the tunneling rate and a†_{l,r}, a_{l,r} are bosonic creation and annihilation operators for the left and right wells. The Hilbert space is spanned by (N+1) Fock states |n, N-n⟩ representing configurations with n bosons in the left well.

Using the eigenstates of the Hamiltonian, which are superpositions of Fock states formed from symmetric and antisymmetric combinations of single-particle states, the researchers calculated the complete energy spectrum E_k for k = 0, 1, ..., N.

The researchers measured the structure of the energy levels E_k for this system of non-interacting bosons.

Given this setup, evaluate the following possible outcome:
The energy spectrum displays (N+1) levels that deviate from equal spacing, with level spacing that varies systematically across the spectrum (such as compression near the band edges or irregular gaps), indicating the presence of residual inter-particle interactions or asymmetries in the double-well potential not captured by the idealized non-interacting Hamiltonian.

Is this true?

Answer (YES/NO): NO